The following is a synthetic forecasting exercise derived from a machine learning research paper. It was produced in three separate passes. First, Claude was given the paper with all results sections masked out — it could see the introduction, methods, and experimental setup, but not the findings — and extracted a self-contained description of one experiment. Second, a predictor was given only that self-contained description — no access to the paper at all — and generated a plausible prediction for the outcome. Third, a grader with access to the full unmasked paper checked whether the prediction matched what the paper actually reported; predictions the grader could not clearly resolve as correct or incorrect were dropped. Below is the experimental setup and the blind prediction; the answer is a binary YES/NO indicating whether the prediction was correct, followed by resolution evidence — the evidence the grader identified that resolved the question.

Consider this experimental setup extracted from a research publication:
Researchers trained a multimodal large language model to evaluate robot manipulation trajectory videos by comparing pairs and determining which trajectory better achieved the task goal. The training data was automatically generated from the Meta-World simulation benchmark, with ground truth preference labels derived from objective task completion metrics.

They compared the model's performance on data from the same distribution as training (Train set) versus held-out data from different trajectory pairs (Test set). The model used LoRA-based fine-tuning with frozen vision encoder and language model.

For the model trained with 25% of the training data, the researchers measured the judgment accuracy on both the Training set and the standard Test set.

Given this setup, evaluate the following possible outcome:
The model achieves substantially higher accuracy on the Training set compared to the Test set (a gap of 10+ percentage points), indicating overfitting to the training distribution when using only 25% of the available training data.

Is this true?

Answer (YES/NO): NO